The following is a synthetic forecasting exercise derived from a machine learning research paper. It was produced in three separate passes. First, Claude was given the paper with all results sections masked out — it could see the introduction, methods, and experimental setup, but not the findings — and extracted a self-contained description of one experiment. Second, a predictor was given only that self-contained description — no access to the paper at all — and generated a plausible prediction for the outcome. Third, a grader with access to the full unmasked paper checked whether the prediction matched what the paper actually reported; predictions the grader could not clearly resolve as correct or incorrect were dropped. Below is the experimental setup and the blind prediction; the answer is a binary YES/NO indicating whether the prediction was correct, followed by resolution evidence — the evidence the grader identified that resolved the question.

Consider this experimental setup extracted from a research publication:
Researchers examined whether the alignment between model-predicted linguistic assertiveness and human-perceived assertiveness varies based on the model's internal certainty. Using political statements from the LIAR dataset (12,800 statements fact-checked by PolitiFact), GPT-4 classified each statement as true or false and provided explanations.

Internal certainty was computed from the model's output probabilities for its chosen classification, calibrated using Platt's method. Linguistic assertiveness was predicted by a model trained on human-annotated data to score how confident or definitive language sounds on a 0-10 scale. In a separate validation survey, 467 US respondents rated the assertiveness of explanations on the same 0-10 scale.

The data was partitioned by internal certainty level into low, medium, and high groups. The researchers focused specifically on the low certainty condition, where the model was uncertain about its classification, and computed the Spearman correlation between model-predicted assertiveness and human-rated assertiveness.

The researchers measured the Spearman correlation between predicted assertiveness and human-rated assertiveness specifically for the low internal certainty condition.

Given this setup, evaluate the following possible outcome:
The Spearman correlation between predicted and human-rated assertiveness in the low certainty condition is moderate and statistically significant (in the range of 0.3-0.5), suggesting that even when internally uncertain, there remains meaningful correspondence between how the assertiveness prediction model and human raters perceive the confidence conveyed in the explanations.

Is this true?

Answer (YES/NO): NO